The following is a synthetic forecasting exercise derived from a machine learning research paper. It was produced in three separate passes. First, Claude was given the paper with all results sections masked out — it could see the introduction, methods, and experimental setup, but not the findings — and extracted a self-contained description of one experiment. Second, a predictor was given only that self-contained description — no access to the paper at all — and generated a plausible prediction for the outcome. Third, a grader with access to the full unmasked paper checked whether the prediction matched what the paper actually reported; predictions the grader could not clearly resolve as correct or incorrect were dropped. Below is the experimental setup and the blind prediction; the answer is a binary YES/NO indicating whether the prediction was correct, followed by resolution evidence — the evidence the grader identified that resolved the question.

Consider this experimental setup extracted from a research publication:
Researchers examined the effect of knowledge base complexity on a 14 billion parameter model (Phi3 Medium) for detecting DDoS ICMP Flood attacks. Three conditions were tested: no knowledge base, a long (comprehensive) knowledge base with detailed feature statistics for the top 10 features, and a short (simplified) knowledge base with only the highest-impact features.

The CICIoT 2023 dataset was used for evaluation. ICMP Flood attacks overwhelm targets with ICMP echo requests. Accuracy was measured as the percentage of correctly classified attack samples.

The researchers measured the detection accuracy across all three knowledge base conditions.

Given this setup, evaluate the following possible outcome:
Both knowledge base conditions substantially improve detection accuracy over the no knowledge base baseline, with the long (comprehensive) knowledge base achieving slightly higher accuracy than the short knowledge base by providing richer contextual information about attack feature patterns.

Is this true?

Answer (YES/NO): NO